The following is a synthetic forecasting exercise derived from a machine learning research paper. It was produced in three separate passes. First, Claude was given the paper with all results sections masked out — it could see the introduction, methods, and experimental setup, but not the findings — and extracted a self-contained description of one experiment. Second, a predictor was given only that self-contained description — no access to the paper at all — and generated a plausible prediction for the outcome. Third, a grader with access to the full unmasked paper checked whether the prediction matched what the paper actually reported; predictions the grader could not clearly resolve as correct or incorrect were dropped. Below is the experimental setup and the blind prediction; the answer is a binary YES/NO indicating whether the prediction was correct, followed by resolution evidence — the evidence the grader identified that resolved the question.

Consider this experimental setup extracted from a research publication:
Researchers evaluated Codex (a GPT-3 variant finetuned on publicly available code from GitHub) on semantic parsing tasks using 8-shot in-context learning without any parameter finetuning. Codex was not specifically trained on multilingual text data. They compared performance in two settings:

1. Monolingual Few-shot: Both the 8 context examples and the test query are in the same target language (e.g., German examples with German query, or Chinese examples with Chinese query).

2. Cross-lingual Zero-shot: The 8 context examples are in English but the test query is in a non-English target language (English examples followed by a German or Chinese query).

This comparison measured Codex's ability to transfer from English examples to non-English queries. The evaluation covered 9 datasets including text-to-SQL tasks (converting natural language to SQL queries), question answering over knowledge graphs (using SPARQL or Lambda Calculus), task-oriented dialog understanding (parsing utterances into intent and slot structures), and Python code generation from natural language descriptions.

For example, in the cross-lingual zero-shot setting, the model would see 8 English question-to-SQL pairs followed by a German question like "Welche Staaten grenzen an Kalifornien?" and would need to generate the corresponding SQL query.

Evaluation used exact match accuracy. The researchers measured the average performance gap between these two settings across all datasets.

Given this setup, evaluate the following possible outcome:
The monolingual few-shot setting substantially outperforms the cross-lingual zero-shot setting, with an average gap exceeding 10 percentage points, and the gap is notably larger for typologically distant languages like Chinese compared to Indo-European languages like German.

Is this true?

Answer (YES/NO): NO